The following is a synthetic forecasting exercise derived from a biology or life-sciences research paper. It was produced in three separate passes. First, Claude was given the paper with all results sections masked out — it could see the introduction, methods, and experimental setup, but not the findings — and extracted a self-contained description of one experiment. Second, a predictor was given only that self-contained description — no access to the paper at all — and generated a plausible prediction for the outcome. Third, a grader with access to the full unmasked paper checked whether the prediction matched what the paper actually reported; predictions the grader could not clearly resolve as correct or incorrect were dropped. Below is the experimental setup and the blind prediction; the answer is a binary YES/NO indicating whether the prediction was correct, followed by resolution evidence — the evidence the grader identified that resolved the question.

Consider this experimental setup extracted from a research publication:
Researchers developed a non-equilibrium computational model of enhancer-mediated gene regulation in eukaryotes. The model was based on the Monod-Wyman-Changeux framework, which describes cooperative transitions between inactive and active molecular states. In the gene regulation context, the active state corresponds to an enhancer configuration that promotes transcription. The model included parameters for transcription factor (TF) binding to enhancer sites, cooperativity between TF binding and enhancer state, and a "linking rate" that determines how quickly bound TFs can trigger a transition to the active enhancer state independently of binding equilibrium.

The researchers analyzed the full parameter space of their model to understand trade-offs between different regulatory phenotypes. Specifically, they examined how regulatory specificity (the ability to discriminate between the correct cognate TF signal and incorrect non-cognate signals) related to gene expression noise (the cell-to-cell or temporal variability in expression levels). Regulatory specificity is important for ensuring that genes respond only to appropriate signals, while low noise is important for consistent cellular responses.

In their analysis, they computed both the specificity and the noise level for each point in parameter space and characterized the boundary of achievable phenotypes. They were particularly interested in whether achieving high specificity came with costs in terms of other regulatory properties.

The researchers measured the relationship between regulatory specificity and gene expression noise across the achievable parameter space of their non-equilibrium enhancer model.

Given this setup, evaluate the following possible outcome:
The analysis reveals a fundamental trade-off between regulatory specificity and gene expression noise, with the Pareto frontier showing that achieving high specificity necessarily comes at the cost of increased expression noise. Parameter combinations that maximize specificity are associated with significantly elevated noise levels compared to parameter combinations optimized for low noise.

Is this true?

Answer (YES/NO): YES